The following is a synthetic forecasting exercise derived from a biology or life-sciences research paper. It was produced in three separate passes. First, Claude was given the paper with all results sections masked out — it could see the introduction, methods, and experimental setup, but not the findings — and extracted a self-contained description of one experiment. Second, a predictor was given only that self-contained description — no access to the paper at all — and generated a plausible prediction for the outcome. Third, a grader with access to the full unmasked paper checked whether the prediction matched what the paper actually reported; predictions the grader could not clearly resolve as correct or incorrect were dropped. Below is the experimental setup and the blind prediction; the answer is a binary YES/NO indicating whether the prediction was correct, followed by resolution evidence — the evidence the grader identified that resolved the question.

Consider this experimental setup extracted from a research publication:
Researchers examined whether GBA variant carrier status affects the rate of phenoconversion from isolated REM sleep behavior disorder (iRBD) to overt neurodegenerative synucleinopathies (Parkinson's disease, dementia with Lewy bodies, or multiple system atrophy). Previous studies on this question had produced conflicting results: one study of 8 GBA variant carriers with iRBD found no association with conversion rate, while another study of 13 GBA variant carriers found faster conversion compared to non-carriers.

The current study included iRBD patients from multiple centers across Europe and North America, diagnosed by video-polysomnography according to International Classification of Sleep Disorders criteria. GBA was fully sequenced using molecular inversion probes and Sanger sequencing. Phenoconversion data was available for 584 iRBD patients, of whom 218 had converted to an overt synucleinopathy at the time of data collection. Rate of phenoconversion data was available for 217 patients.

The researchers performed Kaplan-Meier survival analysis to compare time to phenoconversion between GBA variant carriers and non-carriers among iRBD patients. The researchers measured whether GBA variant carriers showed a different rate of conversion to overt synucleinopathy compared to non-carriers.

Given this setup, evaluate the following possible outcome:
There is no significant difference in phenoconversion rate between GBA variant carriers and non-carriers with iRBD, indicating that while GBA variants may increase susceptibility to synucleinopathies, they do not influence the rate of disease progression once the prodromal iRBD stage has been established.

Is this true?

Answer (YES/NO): NO